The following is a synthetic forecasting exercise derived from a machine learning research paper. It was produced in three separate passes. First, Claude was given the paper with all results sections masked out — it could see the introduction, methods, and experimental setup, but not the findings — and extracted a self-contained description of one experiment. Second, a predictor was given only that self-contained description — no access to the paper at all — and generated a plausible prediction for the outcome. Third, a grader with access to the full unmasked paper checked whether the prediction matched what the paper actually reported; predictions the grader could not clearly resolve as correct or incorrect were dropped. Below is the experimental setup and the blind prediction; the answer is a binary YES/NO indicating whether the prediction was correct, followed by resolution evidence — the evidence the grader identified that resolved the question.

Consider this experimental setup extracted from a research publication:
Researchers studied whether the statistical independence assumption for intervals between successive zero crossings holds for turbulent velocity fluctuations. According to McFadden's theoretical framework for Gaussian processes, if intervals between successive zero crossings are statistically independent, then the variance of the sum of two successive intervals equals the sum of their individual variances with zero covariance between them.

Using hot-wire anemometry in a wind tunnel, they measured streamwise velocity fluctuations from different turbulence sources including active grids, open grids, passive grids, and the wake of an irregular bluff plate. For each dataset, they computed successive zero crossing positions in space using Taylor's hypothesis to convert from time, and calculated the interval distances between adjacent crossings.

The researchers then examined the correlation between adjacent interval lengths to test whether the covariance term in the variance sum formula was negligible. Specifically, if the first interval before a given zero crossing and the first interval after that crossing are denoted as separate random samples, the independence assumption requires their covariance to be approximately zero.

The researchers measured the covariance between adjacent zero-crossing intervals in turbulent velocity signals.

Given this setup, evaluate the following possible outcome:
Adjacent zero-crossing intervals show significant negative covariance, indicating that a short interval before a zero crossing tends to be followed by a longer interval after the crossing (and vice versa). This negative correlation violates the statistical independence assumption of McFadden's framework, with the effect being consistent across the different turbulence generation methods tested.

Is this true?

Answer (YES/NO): NO